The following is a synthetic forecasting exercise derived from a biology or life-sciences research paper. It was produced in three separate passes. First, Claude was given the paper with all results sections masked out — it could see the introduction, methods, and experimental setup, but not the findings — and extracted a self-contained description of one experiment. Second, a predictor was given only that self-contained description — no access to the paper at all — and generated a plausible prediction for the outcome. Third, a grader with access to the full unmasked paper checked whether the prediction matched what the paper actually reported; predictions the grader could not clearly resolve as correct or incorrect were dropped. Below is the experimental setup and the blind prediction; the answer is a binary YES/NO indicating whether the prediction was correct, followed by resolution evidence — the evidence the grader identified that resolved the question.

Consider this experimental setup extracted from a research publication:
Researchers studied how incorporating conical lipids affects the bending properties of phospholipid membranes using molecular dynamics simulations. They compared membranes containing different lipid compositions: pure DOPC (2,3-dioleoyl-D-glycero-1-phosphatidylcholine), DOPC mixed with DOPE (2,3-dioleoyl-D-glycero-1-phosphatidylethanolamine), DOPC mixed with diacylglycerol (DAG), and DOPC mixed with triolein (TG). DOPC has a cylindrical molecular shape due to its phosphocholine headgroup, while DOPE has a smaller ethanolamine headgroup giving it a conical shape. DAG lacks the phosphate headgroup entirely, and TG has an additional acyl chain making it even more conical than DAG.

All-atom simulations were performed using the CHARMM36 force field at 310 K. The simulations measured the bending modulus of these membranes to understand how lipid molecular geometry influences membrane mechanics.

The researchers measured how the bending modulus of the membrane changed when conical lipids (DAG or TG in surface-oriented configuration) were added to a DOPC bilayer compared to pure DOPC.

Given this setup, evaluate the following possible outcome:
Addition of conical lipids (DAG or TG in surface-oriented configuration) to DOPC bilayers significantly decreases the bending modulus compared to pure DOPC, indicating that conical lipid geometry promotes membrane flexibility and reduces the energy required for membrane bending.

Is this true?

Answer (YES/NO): YES